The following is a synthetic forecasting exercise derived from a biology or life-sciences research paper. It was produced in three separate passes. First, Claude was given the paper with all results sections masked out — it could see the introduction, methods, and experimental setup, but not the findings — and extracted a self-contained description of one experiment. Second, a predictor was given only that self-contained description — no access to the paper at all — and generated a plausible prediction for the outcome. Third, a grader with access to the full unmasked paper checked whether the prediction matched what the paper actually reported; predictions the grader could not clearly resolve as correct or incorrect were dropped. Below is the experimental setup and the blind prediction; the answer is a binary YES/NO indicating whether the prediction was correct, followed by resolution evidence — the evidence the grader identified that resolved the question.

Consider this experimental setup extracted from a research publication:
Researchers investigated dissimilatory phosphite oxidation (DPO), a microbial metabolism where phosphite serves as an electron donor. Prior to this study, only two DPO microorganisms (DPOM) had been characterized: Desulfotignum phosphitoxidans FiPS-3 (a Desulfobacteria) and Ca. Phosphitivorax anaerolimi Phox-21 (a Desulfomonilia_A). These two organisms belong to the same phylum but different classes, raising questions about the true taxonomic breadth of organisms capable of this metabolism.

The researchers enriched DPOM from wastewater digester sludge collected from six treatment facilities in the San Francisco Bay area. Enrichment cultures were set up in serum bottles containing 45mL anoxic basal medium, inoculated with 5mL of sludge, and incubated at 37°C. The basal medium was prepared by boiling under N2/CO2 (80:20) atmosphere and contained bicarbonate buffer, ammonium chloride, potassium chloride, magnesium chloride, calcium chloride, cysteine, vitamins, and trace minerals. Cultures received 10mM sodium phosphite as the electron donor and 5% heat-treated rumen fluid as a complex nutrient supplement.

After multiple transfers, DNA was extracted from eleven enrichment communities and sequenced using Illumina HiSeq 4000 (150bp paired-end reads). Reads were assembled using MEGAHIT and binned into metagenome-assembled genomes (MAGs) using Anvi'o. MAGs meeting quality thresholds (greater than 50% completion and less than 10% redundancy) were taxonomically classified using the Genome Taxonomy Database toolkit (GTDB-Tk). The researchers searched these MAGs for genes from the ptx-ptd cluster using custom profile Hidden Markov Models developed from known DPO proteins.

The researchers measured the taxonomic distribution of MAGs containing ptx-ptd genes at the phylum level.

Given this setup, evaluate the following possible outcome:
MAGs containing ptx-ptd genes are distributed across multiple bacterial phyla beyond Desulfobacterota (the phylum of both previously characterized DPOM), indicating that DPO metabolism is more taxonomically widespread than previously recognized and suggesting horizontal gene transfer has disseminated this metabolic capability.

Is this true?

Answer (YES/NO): NO